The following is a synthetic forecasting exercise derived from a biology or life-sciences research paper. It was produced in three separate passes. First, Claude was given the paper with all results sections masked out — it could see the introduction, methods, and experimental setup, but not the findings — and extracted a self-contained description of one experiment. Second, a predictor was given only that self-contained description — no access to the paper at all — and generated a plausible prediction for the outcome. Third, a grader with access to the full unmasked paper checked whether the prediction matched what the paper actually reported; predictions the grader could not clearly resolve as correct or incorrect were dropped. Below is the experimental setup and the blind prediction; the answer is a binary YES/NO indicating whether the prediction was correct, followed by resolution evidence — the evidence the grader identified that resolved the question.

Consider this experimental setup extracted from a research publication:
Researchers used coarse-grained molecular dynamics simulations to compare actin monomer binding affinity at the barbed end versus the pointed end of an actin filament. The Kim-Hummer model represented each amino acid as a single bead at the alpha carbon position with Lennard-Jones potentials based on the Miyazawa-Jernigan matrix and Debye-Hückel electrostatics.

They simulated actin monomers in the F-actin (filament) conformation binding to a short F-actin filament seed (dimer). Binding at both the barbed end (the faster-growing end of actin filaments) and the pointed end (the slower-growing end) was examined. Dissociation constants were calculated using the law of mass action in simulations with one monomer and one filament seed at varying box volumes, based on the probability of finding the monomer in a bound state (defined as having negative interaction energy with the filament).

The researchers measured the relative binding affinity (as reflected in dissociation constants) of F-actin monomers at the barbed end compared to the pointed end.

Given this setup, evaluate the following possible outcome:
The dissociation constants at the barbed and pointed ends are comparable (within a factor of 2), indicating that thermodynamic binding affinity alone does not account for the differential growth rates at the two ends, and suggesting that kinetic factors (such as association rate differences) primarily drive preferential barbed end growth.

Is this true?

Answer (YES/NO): YES